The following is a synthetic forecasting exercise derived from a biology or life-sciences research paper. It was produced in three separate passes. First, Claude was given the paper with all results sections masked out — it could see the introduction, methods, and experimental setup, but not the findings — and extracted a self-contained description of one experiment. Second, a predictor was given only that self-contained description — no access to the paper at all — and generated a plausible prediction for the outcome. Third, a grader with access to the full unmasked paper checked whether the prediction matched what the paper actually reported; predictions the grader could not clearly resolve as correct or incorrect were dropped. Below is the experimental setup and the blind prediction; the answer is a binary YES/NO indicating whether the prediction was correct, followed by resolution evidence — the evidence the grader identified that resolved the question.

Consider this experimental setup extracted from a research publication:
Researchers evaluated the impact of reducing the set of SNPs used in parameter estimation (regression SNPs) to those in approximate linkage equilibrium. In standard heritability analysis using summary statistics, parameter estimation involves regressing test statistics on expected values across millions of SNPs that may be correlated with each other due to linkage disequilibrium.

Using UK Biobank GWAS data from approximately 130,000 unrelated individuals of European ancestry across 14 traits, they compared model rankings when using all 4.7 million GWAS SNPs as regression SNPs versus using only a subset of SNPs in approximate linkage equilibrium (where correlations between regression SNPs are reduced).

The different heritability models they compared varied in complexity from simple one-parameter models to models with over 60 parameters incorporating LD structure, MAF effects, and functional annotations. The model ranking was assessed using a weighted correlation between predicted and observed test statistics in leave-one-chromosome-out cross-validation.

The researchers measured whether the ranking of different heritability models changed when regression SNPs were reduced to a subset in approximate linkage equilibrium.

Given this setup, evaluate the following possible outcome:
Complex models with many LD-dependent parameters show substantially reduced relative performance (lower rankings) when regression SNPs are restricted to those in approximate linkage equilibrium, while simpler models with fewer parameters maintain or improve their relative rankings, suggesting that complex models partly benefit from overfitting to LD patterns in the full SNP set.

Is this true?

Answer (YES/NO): NO